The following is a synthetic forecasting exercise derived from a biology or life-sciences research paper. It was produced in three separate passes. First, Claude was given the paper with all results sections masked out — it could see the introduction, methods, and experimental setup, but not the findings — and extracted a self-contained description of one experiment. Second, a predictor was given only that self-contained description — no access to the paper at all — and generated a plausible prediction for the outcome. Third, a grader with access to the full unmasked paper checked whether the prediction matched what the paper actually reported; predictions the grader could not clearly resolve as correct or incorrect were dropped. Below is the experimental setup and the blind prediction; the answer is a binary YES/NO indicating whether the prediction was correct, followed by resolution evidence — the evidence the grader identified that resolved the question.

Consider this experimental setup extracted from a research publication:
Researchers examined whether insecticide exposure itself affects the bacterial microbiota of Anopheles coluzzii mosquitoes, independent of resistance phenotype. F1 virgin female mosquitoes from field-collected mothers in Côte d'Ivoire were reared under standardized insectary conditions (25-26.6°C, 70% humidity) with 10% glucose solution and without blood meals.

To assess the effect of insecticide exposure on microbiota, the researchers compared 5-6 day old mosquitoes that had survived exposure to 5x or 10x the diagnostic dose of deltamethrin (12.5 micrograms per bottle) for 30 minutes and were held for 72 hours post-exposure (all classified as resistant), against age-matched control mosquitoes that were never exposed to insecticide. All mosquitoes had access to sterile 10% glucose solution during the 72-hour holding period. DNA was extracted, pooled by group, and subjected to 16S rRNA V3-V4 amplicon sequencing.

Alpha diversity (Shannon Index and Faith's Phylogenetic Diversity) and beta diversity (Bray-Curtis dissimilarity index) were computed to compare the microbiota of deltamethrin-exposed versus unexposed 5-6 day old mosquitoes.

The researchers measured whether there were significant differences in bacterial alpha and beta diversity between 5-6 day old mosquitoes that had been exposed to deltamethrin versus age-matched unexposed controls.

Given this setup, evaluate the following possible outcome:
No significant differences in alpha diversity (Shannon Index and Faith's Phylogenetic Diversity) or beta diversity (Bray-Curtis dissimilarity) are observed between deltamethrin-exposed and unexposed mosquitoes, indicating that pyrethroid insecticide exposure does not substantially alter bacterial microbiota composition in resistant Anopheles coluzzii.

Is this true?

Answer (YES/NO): YES